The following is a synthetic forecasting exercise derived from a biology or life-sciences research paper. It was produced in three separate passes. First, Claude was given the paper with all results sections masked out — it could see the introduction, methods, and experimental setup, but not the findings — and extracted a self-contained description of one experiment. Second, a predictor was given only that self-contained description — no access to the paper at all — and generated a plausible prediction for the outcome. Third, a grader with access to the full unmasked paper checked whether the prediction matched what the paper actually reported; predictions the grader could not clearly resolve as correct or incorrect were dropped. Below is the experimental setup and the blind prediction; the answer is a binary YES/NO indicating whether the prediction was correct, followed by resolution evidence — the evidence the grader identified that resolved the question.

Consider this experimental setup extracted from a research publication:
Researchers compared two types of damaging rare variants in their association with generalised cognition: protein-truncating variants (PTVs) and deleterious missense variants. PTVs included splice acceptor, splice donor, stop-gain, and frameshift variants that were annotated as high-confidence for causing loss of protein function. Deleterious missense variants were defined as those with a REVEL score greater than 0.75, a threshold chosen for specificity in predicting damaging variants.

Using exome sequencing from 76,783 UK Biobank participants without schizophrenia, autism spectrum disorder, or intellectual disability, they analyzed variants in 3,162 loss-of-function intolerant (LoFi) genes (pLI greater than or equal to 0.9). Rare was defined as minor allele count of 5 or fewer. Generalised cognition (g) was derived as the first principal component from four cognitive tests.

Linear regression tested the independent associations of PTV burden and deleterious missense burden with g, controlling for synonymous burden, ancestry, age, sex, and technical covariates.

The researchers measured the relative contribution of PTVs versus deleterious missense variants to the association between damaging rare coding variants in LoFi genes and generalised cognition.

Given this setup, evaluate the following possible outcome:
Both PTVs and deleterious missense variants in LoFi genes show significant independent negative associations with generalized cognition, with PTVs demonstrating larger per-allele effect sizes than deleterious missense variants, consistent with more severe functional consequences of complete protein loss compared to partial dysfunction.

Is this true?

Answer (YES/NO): YES